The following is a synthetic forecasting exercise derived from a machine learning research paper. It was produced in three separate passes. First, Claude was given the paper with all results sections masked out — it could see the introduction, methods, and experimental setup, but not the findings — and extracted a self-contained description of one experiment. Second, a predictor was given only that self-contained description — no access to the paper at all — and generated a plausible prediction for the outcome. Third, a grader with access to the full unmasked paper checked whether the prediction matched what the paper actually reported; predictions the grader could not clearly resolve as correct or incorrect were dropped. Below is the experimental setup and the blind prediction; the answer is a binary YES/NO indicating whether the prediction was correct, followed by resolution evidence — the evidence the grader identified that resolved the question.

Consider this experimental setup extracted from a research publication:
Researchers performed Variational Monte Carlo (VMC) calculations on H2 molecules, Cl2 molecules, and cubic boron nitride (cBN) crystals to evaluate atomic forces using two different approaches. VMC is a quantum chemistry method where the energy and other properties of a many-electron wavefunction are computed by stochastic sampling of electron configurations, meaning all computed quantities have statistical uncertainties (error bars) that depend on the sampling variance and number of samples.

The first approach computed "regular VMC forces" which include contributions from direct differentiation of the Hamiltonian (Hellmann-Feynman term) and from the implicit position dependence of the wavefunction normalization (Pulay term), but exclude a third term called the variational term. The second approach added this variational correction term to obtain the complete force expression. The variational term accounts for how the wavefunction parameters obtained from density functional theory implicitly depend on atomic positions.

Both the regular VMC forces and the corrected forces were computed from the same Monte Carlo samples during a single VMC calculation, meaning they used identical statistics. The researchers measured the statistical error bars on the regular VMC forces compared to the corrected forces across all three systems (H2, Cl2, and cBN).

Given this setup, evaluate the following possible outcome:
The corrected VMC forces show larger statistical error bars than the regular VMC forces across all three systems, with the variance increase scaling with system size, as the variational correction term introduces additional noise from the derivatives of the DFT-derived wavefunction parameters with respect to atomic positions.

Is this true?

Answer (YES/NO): NO